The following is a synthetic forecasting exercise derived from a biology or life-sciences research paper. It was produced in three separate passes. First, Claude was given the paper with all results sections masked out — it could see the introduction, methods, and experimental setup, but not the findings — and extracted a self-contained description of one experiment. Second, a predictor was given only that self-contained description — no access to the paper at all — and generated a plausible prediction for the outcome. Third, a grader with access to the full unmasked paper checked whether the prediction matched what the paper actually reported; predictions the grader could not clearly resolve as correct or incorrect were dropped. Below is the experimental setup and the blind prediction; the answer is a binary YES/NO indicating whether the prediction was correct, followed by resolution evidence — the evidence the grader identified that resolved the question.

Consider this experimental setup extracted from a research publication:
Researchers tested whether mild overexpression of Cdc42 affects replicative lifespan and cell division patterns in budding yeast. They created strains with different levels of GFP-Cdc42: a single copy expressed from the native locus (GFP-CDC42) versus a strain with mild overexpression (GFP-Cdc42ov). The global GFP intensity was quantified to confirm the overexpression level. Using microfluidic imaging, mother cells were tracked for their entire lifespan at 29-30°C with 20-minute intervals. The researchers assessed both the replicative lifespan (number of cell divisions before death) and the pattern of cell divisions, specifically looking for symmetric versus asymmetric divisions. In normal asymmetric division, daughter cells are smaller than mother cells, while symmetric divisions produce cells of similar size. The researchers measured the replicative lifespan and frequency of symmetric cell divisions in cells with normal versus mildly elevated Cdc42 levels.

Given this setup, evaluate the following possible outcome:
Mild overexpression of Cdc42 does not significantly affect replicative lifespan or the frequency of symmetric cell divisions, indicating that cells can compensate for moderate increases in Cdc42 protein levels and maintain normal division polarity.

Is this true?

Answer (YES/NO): NO